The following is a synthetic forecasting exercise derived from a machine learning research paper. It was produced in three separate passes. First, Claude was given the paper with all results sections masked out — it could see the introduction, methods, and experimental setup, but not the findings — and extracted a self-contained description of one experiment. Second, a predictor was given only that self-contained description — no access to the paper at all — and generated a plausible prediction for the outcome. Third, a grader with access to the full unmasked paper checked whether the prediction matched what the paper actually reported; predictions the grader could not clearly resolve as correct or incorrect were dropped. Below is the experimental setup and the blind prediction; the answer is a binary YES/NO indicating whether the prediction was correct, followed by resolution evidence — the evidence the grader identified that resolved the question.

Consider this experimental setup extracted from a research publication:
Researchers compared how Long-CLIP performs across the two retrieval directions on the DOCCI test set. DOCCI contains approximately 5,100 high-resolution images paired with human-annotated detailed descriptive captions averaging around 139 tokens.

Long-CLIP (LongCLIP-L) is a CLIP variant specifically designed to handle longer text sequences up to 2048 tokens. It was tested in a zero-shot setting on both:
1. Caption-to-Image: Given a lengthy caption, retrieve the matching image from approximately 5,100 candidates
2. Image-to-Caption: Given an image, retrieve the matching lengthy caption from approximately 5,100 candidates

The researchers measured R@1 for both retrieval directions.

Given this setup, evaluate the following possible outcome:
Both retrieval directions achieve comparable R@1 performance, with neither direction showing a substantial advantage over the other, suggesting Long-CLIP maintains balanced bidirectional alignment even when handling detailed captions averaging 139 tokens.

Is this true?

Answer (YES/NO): NO